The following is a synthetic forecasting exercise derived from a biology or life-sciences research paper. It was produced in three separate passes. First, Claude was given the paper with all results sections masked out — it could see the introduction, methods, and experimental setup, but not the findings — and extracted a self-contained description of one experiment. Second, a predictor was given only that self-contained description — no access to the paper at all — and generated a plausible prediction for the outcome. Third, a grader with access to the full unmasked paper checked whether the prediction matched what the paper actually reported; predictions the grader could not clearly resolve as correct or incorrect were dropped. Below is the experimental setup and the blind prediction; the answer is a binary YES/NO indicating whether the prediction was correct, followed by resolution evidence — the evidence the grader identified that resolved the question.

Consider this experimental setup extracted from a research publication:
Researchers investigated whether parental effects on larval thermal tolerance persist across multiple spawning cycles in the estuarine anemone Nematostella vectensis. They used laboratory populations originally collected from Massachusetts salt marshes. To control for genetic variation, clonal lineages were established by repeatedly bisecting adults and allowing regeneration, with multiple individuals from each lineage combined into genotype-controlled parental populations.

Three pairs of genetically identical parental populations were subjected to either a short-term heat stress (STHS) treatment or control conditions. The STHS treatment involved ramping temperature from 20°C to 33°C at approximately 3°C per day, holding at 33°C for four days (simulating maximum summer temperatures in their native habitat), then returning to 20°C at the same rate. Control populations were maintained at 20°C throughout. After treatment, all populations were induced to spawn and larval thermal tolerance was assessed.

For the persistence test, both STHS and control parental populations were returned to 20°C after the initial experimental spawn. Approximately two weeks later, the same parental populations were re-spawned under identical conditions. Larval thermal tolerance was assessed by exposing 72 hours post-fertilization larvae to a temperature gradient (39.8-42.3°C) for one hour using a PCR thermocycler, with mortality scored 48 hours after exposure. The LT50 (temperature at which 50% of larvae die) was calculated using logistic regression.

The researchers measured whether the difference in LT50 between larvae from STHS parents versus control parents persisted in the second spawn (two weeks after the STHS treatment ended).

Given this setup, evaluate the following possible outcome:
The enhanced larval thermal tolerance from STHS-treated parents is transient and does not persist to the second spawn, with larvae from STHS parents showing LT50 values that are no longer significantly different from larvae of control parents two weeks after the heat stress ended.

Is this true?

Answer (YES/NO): YES